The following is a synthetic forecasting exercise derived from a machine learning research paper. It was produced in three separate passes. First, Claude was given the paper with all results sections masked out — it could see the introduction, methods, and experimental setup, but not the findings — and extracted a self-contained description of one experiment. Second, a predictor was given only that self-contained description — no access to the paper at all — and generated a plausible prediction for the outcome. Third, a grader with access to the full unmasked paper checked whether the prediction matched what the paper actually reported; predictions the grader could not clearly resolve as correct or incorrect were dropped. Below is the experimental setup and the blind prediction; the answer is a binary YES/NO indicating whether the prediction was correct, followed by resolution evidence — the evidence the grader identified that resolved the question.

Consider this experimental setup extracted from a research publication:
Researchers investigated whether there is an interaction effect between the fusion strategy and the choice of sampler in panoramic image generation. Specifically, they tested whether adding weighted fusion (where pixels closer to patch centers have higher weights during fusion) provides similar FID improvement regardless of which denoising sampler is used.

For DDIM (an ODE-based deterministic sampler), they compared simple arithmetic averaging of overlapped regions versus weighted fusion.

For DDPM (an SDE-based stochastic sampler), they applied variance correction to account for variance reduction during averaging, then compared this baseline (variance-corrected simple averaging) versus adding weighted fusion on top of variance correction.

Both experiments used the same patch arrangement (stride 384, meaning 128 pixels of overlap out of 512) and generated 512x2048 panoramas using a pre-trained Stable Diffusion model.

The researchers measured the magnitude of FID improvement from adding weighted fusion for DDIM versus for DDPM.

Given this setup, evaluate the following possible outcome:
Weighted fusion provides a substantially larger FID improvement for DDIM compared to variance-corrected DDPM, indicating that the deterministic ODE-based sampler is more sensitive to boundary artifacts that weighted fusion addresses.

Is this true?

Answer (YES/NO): NO